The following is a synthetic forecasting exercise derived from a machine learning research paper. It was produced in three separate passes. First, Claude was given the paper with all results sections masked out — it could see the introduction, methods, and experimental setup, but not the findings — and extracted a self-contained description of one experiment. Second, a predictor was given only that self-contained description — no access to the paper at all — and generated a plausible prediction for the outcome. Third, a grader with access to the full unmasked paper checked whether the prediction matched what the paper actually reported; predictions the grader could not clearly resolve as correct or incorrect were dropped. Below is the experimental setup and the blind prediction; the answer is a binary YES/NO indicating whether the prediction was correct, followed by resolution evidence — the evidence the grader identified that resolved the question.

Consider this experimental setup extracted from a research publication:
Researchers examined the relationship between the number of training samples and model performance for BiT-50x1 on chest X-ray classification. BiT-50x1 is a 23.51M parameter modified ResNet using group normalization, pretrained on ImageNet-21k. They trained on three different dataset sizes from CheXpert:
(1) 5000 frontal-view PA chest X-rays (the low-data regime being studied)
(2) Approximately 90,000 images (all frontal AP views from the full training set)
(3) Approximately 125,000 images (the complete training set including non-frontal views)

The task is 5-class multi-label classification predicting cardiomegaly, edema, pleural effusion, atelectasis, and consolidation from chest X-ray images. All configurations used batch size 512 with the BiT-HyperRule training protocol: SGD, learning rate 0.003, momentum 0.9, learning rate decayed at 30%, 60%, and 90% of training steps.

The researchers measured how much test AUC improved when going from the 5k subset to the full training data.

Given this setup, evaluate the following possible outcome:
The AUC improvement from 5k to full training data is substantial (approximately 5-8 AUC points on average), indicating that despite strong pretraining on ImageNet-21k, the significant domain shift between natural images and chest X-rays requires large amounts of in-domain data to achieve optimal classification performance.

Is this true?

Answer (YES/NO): YES